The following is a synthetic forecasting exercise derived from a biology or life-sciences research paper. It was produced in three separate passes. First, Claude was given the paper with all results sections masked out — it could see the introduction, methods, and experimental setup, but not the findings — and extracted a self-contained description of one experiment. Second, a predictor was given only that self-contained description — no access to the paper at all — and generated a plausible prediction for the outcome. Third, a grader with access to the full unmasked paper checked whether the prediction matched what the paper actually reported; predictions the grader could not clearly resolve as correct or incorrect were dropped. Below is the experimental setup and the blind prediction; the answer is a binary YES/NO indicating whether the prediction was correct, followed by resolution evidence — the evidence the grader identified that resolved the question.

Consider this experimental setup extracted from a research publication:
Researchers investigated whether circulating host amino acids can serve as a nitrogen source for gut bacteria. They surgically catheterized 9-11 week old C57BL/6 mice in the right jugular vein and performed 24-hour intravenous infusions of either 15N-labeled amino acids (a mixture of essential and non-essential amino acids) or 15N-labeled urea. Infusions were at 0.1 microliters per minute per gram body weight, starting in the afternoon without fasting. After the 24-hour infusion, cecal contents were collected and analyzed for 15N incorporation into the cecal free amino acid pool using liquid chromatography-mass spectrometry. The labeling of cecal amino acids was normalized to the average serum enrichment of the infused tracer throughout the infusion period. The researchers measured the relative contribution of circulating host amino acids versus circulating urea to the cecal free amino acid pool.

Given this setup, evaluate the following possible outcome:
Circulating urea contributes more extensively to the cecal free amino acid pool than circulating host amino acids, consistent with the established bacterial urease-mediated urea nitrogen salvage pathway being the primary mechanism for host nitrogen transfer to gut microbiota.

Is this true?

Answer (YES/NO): YES